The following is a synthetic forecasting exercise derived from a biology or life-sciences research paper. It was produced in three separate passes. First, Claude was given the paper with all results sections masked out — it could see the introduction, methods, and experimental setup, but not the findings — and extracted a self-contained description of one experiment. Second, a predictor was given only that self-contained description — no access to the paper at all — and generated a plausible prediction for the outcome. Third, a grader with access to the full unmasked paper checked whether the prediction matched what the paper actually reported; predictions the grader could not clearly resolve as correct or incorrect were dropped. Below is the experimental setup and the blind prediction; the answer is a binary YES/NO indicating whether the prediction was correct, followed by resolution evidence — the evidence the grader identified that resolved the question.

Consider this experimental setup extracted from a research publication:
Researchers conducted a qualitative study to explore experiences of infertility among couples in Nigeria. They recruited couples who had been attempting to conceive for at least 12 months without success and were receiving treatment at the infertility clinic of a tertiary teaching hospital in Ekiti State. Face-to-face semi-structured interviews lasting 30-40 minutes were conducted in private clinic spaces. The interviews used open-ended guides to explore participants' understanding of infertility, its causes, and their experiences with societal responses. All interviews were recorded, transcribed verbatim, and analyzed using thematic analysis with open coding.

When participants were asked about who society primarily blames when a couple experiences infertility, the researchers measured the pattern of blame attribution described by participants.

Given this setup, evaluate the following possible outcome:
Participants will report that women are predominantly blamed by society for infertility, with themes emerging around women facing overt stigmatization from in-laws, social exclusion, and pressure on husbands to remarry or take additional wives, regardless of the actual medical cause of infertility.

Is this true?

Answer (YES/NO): NO